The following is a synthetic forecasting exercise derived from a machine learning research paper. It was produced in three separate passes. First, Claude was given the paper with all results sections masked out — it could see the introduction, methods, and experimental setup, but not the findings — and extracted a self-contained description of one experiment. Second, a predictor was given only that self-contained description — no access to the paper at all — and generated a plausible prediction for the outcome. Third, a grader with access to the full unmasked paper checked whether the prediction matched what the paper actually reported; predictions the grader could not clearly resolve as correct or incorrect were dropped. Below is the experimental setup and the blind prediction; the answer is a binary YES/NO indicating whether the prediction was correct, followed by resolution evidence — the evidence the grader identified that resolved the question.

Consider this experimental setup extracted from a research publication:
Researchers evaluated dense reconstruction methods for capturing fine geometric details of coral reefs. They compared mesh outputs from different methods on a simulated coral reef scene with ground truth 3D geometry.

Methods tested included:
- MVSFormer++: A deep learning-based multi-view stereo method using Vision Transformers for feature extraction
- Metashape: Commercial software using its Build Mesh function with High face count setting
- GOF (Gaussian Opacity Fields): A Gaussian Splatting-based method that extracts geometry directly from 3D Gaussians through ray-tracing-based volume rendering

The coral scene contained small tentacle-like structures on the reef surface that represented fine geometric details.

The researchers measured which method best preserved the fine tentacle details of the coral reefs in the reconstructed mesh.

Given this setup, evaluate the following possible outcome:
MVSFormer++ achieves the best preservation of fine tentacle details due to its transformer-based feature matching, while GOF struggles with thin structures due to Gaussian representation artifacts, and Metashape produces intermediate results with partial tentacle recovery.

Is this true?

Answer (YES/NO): NO